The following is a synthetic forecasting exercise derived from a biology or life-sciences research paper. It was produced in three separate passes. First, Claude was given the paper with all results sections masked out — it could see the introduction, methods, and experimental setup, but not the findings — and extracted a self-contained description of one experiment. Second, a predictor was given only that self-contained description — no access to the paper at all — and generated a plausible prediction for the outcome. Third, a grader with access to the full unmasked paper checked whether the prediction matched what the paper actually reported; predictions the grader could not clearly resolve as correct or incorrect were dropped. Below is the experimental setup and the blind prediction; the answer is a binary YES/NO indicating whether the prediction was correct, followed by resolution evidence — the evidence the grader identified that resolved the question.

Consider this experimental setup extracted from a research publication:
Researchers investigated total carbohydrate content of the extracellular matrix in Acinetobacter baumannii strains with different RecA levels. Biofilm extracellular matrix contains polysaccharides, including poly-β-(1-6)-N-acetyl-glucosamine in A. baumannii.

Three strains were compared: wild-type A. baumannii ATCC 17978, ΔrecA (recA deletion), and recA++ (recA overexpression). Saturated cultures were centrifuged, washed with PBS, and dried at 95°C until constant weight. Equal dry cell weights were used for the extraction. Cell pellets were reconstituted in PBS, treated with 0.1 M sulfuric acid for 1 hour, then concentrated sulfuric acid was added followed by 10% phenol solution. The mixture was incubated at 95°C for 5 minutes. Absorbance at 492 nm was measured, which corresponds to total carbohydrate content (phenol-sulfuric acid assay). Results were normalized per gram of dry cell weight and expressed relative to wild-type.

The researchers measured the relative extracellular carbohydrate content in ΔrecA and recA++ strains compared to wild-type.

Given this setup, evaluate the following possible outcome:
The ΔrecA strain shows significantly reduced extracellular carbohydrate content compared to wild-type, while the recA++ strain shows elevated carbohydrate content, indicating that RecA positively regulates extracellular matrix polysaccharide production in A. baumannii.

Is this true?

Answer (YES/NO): NO